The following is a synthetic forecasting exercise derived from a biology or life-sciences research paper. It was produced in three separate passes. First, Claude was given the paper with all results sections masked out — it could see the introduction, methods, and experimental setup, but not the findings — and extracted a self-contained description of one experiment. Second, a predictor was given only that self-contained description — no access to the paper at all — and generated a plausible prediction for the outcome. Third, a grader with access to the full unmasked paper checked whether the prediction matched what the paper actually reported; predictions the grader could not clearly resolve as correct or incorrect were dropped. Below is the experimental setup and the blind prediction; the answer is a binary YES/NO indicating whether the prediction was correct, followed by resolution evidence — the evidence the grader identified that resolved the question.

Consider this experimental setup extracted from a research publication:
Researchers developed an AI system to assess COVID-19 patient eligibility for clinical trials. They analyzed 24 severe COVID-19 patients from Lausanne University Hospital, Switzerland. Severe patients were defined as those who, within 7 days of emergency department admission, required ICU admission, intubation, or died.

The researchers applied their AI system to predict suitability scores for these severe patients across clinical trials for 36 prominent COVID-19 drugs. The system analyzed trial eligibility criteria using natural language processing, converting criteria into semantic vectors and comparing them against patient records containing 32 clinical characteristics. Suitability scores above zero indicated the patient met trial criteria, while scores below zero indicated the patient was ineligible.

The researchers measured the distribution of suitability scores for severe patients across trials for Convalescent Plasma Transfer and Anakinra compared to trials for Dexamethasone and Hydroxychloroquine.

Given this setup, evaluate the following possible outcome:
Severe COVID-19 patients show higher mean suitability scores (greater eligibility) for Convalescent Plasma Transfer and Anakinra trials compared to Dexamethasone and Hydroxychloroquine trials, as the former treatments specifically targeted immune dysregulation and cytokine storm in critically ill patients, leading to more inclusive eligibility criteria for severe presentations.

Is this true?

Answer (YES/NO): YES